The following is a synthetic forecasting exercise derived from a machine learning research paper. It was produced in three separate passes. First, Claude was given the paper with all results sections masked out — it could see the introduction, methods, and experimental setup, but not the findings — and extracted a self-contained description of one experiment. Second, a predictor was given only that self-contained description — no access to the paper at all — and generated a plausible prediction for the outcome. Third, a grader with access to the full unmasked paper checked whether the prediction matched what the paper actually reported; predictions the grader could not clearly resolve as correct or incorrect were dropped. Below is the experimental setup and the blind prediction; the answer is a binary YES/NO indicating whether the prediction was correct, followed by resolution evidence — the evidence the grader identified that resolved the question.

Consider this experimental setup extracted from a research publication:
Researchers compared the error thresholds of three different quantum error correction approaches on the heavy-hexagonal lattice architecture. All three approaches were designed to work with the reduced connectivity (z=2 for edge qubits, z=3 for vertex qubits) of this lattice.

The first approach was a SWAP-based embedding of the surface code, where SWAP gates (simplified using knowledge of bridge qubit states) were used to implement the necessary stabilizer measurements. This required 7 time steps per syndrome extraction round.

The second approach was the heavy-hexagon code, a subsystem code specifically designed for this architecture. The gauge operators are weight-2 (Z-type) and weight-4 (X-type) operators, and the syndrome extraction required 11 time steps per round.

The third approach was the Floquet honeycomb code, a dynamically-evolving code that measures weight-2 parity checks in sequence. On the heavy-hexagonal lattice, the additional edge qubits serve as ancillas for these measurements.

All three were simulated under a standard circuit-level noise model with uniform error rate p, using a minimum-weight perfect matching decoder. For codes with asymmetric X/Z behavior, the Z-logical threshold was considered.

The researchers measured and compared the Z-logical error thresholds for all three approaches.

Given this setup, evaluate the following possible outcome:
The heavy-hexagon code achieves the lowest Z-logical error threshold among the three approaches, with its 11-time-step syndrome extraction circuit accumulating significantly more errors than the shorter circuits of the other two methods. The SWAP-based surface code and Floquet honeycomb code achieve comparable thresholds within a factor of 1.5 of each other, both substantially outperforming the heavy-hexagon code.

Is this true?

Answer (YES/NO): NO